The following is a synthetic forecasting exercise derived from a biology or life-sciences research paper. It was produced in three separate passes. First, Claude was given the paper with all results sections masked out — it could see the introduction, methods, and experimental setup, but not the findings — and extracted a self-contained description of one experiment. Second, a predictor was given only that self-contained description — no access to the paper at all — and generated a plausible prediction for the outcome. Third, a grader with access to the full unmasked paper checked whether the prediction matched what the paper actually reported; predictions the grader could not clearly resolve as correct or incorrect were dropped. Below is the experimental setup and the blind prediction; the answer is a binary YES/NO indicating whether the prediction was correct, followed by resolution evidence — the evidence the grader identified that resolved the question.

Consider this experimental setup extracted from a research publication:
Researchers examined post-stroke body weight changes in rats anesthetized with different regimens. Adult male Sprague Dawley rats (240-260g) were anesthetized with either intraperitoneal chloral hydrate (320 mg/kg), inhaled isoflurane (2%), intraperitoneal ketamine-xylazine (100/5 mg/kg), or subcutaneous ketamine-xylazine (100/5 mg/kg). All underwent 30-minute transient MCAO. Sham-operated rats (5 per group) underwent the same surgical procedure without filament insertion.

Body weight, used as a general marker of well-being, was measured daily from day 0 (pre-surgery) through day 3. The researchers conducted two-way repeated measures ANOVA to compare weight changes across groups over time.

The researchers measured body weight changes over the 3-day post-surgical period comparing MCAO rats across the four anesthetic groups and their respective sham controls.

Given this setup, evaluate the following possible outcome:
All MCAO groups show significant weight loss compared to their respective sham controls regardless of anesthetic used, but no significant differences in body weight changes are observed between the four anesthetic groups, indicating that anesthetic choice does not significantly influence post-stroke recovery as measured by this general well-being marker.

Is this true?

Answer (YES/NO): YES